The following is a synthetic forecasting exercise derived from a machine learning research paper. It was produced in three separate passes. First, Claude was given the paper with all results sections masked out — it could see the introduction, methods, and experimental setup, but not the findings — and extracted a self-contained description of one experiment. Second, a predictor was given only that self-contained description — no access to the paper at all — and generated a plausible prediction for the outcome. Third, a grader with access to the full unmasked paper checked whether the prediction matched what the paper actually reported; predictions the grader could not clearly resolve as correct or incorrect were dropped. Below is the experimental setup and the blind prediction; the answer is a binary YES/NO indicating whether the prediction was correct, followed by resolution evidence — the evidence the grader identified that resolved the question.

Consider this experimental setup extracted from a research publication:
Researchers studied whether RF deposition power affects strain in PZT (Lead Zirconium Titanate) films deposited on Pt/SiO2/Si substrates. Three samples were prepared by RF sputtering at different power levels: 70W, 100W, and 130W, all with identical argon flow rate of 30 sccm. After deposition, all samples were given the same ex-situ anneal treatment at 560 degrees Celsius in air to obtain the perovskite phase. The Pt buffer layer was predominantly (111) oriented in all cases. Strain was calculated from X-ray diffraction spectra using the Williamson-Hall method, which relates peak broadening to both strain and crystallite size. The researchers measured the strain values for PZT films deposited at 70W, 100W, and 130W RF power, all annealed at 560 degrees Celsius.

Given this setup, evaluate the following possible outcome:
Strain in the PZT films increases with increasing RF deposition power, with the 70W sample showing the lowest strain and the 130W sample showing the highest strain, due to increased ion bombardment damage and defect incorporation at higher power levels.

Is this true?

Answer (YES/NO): NO